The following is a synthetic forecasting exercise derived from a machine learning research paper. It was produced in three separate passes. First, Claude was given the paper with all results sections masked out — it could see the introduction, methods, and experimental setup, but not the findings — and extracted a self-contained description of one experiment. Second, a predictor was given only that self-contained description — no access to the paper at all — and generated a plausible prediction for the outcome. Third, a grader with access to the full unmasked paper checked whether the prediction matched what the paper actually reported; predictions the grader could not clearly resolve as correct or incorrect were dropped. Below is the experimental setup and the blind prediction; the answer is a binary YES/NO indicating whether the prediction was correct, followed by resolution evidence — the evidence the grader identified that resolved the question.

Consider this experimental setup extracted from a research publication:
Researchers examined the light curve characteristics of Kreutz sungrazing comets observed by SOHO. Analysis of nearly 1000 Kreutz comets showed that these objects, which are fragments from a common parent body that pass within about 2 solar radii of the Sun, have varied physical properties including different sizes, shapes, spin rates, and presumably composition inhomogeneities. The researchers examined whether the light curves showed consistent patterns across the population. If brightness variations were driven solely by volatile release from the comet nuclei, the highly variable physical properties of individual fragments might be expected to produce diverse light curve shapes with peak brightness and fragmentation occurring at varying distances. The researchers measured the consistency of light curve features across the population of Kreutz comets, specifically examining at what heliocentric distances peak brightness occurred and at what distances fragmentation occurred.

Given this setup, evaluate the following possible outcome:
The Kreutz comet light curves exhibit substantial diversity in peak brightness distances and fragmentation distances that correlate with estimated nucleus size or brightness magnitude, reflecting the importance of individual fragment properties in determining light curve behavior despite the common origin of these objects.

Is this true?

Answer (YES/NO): NO